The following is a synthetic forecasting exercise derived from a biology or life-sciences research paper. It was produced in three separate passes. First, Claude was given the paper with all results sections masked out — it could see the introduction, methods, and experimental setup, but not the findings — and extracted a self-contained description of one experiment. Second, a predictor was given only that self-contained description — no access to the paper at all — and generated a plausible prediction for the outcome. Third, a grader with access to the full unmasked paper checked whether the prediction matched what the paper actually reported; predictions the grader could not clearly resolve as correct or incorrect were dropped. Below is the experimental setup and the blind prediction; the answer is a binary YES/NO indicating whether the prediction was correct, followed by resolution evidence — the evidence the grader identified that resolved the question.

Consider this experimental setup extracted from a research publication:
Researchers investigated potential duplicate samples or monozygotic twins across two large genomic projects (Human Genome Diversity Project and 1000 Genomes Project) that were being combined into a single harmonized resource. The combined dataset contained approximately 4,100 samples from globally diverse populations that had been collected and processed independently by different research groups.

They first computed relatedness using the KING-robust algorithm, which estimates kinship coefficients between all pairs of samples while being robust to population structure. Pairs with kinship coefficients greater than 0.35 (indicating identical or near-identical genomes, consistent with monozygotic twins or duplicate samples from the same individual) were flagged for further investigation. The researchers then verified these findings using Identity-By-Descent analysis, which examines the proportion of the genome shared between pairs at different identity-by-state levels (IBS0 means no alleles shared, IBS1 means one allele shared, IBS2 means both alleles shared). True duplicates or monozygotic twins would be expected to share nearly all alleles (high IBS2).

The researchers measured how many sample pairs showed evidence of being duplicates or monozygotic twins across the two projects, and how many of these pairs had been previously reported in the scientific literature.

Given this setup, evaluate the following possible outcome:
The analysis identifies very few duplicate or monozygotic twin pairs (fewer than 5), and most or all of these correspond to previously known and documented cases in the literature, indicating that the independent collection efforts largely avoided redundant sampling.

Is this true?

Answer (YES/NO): NO